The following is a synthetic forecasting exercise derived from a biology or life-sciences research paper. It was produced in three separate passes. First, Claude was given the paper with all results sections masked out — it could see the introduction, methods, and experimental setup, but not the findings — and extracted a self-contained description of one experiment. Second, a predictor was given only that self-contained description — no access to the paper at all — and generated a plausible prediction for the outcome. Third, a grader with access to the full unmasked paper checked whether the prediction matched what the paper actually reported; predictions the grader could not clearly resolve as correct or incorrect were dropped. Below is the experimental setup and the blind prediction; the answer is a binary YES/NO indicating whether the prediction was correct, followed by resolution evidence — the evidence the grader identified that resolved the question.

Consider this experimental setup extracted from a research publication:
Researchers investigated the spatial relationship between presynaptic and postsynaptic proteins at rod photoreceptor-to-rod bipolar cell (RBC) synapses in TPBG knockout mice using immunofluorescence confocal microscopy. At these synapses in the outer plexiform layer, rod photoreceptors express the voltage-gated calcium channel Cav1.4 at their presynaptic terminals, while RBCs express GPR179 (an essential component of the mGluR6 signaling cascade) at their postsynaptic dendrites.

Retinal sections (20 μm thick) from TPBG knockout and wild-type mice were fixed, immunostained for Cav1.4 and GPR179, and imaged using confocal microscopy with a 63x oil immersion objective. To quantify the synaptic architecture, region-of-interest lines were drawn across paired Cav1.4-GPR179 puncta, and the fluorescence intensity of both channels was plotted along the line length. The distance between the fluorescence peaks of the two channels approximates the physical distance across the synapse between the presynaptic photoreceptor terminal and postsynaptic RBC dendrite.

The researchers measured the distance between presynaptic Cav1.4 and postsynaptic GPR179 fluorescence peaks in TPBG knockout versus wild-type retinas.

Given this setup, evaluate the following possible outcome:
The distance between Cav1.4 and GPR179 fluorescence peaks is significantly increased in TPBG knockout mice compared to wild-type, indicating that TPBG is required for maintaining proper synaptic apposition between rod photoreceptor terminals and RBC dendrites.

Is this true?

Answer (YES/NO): NO